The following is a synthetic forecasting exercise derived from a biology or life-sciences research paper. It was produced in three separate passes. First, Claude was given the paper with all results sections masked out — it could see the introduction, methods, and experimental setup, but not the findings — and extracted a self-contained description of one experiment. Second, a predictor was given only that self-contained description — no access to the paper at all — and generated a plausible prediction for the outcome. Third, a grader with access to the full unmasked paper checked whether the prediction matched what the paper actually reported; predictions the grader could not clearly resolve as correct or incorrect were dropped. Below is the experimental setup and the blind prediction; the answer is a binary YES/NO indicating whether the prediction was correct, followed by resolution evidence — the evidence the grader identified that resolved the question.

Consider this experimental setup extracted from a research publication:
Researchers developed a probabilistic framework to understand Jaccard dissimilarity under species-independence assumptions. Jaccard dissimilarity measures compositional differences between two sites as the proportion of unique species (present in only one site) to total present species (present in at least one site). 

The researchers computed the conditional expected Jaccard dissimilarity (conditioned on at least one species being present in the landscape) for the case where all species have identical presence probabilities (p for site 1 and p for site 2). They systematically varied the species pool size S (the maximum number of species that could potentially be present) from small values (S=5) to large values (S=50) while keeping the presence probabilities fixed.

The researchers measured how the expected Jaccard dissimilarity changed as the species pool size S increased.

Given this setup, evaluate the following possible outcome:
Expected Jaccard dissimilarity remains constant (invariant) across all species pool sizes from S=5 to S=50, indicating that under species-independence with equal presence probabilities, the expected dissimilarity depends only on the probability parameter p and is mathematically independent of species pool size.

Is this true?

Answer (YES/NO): YES